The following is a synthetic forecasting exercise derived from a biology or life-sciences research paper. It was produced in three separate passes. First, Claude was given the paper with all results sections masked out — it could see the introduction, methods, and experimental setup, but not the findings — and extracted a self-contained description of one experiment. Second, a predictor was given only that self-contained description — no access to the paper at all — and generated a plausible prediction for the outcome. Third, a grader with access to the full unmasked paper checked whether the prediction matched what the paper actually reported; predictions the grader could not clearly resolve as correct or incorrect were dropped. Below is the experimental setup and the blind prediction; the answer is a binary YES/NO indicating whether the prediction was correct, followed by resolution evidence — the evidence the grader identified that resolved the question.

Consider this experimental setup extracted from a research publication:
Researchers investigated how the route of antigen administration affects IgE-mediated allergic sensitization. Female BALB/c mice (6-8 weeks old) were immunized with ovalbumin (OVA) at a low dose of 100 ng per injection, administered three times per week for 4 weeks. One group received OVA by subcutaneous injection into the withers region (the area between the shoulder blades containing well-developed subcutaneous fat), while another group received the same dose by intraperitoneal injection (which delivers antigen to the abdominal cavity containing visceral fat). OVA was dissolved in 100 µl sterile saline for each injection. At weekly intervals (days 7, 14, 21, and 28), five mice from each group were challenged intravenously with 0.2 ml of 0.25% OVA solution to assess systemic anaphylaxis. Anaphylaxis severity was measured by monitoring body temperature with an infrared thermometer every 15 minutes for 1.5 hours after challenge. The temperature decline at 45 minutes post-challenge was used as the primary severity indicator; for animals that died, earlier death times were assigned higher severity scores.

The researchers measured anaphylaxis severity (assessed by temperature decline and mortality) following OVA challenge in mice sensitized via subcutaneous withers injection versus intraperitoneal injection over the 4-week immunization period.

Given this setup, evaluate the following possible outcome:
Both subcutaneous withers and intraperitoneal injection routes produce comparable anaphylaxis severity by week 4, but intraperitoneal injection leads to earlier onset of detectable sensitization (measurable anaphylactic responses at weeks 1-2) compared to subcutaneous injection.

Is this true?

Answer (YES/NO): NO